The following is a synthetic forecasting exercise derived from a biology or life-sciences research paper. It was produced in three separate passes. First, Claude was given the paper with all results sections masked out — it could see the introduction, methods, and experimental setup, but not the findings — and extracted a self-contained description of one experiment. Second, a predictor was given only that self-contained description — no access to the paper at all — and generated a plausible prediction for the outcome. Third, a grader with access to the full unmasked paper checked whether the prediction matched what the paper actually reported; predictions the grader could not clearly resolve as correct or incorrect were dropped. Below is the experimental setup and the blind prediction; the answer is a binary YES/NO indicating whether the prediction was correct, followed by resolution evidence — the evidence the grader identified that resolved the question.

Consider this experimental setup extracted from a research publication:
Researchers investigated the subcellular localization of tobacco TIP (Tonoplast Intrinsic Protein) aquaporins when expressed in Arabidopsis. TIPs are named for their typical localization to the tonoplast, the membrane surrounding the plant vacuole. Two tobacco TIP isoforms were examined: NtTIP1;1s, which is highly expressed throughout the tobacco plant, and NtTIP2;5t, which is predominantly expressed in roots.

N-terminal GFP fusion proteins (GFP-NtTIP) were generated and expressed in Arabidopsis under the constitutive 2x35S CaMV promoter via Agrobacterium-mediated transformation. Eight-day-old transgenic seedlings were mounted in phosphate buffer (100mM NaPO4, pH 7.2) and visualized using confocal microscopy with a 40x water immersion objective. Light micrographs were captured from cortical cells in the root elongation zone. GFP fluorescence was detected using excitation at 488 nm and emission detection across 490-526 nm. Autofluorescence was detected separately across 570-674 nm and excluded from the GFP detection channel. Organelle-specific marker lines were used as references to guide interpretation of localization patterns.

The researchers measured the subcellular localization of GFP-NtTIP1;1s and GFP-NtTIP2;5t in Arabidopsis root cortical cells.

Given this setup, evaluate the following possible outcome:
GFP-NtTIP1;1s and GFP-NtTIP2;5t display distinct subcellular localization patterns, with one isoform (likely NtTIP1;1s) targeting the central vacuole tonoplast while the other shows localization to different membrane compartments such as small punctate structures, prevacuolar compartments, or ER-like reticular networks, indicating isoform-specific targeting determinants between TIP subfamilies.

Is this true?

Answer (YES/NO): NO